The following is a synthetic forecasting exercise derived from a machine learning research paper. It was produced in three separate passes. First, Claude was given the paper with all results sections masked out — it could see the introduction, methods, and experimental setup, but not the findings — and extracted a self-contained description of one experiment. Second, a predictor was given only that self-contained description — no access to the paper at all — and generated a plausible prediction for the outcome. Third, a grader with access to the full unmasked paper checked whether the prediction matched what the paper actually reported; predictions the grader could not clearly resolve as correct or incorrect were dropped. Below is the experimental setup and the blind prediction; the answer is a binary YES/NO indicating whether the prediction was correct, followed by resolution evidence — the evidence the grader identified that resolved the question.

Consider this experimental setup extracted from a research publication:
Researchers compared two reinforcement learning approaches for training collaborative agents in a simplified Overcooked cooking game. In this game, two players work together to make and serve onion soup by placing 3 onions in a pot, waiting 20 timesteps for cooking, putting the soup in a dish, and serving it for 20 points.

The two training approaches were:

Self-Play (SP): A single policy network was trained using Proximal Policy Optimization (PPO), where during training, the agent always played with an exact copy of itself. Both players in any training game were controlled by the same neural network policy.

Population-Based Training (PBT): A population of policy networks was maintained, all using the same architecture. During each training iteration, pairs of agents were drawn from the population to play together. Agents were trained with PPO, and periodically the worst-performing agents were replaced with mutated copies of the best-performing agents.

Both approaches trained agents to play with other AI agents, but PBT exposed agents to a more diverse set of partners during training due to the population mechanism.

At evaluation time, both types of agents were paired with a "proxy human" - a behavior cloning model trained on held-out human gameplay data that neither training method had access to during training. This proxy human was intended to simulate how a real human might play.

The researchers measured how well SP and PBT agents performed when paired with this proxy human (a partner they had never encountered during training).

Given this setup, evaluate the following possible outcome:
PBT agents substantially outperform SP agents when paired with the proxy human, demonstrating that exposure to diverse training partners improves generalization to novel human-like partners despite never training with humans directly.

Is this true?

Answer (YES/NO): NO